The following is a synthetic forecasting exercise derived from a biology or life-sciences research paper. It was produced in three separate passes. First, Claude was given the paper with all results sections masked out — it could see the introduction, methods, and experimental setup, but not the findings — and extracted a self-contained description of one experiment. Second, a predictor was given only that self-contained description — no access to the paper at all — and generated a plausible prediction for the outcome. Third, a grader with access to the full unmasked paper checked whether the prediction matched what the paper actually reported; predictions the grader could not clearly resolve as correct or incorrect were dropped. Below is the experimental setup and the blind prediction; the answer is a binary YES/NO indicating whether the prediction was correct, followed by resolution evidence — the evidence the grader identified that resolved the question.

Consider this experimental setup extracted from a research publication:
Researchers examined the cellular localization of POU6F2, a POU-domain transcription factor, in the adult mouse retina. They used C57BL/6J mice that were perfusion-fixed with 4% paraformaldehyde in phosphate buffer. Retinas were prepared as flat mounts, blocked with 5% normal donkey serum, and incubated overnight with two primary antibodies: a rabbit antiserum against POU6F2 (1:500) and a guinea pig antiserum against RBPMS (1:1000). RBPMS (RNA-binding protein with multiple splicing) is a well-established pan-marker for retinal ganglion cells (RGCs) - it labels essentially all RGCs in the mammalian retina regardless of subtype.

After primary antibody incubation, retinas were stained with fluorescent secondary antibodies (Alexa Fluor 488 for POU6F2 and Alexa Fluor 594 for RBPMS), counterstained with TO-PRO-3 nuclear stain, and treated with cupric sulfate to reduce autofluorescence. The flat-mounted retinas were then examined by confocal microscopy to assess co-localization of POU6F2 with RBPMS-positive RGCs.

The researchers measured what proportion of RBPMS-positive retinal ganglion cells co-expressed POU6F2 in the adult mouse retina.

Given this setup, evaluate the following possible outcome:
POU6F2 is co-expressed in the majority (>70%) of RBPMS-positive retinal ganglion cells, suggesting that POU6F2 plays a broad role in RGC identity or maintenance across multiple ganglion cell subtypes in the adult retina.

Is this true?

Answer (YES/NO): NO